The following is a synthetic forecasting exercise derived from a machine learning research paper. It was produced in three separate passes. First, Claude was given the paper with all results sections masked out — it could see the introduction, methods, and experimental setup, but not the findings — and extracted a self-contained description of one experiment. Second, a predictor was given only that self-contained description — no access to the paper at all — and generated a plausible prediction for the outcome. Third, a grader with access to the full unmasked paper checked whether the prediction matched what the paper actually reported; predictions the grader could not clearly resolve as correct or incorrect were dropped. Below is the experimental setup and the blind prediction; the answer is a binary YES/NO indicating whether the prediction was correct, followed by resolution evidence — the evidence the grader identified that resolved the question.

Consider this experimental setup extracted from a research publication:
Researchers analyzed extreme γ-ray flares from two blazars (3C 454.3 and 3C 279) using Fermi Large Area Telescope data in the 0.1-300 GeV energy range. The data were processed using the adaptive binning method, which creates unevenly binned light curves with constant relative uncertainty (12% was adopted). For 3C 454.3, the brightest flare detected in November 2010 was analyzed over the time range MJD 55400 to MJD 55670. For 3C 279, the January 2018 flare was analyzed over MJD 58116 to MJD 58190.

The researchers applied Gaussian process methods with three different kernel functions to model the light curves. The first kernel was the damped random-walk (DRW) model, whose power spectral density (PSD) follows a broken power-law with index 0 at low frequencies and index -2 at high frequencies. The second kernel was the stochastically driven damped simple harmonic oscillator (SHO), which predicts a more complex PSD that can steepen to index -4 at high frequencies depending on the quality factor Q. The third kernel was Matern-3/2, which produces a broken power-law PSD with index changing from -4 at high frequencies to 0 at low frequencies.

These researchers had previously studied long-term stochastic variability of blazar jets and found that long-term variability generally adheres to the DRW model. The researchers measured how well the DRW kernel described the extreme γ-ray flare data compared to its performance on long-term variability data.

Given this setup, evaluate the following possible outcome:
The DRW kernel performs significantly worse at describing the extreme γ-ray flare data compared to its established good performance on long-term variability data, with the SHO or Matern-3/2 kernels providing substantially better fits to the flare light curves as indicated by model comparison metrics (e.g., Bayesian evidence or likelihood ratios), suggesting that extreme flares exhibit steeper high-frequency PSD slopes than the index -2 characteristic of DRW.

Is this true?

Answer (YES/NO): YES